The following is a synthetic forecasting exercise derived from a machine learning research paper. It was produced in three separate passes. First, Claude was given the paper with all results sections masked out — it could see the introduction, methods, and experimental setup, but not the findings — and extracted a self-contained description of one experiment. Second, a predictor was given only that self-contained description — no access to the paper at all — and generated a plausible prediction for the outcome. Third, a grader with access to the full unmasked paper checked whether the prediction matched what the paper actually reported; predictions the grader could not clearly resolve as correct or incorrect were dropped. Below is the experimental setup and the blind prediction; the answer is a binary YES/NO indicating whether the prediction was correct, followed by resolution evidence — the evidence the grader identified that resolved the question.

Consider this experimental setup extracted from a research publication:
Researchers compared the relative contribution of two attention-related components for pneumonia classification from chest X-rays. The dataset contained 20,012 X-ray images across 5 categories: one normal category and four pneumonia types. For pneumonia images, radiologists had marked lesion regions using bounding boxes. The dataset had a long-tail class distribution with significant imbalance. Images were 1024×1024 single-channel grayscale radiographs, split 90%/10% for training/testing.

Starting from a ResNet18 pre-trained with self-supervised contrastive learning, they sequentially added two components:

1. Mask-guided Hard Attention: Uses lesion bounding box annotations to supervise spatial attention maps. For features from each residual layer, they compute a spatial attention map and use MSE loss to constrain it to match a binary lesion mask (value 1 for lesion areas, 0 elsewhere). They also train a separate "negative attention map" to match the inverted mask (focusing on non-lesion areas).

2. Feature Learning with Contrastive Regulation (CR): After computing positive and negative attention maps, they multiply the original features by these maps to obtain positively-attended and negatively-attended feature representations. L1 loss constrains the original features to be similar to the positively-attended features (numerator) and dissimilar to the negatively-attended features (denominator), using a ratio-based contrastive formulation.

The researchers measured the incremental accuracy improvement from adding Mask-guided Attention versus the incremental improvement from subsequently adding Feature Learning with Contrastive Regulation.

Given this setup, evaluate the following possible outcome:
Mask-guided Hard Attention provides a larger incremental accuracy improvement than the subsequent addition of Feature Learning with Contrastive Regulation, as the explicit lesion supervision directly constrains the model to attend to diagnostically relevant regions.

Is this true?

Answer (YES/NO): NO